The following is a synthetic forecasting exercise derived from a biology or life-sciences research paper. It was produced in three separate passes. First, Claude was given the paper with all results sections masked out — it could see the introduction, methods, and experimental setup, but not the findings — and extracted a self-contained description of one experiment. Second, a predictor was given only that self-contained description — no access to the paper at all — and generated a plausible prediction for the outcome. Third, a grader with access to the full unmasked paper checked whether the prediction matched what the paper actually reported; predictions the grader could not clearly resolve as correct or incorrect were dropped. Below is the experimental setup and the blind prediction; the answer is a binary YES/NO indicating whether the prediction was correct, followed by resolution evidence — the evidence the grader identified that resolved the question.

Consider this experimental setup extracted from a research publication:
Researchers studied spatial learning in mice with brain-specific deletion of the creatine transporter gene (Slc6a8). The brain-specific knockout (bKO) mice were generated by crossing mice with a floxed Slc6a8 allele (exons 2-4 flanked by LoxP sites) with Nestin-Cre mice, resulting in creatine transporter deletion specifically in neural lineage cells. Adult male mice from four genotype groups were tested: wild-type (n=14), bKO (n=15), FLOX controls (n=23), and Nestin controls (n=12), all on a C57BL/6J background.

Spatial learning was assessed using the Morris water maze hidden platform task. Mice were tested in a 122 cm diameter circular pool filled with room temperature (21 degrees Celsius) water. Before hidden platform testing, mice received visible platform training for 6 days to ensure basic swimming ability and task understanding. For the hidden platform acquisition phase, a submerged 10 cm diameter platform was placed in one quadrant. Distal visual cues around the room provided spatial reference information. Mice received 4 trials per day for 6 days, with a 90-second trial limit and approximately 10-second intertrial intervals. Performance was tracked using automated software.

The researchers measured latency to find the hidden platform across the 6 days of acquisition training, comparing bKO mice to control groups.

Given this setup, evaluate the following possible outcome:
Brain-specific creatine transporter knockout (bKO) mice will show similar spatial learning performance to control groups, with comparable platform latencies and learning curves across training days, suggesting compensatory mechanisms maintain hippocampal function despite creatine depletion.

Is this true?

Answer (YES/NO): NO